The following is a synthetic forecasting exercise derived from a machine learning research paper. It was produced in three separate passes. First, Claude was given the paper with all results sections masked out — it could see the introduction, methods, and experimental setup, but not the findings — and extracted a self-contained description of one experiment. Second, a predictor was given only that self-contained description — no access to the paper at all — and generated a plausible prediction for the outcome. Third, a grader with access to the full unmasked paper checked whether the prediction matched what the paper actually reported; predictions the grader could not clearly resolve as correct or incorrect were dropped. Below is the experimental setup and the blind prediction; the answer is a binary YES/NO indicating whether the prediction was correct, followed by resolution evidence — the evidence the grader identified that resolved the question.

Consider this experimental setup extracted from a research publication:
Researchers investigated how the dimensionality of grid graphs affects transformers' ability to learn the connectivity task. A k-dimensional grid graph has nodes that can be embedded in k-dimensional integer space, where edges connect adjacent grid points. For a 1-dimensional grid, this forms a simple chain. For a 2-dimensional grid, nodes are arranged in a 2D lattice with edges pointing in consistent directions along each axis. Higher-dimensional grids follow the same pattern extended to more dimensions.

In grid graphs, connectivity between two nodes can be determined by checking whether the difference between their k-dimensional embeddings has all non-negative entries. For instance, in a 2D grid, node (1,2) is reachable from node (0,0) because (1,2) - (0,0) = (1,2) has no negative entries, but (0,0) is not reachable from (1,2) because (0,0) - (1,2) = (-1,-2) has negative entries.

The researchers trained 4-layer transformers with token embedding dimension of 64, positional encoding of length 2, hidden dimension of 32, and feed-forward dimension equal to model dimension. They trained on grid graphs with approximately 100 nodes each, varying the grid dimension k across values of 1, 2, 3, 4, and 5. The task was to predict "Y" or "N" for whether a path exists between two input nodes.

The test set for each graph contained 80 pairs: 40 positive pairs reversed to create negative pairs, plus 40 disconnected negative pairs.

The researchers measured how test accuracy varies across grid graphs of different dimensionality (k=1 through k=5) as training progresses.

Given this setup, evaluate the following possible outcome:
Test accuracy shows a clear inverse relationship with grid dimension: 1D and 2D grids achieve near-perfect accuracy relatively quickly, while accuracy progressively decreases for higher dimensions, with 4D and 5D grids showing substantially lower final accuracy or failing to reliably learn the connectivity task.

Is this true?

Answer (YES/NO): NO